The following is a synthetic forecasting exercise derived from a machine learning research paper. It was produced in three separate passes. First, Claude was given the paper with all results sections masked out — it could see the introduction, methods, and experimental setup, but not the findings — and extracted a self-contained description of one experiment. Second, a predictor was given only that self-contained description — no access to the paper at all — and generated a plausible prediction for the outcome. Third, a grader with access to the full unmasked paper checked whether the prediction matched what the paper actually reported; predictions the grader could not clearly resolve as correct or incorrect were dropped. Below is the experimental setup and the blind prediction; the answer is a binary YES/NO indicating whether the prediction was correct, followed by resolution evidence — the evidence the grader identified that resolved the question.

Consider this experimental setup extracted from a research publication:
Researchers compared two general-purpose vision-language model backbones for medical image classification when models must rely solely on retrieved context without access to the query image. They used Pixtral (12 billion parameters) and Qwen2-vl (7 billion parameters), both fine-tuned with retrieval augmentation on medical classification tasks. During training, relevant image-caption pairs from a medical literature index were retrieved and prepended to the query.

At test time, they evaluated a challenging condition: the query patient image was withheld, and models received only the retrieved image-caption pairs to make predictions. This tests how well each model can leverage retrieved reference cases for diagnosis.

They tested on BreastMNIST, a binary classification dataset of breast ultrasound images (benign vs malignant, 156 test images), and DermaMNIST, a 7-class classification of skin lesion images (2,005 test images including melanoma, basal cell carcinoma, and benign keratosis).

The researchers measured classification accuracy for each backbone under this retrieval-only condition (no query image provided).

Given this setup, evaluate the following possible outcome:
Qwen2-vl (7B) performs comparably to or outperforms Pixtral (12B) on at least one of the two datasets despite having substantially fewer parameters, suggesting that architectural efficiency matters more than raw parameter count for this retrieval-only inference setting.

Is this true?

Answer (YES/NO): YES